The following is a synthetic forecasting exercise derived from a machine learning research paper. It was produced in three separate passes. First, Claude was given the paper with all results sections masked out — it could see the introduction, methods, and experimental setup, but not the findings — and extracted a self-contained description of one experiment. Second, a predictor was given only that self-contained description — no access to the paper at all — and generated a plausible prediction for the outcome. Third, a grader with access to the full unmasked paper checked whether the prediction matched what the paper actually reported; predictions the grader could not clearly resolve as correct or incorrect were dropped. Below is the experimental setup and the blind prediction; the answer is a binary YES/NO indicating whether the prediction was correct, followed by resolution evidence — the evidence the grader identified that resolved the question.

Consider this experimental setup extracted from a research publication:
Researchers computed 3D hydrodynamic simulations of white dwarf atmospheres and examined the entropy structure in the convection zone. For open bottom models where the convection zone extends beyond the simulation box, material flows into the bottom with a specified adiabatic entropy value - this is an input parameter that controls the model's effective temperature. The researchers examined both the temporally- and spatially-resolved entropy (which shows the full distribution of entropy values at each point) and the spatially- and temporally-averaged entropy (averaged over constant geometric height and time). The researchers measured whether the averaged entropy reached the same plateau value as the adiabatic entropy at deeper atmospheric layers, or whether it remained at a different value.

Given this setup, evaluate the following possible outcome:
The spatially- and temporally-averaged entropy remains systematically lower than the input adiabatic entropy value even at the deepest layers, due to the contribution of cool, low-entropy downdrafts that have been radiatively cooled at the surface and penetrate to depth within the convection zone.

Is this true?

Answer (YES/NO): YES